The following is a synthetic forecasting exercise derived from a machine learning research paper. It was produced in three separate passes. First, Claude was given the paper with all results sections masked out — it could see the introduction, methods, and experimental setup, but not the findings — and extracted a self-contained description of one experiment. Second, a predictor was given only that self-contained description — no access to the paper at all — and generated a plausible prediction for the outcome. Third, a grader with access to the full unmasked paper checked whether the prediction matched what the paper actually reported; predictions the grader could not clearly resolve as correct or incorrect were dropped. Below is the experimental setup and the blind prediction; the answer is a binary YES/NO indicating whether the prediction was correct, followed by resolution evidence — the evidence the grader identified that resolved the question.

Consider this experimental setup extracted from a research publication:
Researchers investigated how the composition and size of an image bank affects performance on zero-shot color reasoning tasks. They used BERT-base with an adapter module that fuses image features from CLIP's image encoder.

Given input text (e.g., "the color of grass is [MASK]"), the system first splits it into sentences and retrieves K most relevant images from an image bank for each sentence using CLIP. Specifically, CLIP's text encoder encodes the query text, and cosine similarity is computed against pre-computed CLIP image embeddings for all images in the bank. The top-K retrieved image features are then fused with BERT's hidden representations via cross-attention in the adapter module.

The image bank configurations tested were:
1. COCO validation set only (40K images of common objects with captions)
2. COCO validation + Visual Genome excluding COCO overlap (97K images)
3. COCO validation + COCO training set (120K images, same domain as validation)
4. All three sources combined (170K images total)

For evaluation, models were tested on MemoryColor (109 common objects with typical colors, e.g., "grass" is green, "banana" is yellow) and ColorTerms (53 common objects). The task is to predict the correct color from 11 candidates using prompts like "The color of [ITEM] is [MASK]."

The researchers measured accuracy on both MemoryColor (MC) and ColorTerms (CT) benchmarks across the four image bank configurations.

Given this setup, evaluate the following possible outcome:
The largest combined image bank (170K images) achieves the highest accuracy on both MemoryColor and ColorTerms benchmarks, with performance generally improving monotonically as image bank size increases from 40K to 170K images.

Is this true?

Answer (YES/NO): NO